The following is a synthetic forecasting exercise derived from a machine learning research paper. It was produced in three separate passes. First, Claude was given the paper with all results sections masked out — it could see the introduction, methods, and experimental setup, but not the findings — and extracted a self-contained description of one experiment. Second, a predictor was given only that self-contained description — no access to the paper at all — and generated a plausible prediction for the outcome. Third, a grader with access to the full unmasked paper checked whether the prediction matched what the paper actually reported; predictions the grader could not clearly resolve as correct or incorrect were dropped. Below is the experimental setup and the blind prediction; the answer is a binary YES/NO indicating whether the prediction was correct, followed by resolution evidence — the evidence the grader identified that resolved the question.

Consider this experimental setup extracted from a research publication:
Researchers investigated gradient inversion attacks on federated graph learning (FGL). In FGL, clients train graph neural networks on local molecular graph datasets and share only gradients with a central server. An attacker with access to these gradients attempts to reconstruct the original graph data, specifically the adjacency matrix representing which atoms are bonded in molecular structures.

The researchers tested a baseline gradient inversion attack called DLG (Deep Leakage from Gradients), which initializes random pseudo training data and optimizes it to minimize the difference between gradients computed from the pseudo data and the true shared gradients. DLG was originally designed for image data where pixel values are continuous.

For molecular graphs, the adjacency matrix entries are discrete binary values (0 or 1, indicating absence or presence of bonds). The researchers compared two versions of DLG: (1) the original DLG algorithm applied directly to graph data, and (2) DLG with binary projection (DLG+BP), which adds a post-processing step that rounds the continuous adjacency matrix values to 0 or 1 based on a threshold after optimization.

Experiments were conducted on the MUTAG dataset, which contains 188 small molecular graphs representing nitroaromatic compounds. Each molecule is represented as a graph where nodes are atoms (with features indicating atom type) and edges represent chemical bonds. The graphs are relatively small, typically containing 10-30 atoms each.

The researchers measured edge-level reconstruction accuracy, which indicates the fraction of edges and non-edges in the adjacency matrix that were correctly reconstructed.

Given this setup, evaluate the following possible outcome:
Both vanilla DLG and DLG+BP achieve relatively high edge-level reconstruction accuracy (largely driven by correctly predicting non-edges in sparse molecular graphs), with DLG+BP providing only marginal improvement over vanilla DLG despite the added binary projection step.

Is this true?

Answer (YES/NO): NO